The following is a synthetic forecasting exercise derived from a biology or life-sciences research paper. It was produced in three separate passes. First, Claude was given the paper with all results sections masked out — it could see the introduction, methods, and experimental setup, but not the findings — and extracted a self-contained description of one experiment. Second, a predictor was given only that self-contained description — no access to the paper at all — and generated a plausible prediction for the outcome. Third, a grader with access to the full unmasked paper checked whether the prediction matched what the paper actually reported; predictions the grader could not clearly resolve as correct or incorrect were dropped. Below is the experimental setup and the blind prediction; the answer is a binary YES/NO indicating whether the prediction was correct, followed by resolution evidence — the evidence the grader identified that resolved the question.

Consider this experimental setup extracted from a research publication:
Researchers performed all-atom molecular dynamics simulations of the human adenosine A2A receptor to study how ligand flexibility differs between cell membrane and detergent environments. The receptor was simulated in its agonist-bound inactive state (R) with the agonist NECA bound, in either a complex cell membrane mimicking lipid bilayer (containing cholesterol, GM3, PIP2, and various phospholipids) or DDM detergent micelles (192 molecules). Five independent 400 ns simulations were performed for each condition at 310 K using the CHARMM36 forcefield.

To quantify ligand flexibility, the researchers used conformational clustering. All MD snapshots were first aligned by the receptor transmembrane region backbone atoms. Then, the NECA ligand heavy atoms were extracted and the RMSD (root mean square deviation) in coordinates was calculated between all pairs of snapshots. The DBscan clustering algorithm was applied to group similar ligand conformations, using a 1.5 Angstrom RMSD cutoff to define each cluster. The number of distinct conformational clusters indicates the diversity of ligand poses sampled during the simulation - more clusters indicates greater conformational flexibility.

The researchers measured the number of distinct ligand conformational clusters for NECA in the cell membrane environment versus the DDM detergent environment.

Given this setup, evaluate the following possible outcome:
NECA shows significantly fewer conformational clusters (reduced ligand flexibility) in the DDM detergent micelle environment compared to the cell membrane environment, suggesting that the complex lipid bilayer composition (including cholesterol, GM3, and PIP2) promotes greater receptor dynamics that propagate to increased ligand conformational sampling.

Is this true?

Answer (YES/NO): NO